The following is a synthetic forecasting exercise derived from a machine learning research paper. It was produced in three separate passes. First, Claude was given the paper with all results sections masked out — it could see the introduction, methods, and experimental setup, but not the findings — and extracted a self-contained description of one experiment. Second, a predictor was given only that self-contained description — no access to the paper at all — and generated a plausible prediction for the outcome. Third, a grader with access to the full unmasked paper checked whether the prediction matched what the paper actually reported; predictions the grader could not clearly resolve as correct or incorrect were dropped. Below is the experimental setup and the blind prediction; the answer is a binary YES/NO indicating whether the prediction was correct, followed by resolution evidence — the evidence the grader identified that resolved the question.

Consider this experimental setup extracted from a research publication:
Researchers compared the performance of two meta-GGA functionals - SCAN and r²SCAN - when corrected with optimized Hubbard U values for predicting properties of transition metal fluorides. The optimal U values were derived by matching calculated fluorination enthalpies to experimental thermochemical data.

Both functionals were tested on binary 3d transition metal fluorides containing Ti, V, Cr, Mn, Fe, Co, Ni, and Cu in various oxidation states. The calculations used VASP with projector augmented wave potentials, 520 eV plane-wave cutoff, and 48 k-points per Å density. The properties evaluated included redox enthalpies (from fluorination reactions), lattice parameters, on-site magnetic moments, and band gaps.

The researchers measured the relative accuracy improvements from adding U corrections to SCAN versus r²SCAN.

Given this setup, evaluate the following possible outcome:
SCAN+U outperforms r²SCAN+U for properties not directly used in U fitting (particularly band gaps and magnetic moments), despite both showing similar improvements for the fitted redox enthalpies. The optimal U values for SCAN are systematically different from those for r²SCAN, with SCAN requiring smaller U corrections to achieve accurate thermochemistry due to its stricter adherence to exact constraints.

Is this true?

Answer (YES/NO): NO